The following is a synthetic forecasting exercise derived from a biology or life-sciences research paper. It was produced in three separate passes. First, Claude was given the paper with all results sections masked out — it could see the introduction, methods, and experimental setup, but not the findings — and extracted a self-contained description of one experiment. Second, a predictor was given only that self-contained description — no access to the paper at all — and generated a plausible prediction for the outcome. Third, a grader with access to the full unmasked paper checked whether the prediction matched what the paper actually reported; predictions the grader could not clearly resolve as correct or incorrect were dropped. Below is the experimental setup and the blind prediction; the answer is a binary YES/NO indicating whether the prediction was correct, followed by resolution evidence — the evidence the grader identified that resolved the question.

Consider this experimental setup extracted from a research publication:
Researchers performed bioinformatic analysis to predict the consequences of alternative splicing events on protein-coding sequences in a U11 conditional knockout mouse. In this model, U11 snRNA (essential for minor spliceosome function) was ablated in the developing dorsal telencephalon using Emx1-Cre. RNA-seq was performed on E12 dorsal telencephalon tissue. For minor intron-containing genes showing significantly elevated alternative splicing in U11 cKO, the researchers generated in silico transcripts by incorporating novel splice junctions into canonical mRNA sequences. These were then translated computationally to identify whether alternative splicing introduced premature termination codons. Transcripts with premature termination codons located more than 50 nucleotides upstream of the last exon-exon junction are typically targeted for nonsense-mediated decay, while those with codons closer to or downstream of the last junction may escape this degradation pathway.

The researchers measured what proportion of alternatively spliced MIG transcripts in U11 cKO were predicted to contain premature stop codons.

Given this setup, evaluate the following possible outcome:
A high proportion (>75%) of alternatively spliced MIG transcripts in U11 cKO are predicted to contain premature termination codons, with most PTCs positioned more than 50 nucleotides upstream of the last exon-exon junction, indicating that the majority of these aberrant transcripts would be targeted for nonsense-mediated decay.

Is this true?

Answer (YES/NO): NO